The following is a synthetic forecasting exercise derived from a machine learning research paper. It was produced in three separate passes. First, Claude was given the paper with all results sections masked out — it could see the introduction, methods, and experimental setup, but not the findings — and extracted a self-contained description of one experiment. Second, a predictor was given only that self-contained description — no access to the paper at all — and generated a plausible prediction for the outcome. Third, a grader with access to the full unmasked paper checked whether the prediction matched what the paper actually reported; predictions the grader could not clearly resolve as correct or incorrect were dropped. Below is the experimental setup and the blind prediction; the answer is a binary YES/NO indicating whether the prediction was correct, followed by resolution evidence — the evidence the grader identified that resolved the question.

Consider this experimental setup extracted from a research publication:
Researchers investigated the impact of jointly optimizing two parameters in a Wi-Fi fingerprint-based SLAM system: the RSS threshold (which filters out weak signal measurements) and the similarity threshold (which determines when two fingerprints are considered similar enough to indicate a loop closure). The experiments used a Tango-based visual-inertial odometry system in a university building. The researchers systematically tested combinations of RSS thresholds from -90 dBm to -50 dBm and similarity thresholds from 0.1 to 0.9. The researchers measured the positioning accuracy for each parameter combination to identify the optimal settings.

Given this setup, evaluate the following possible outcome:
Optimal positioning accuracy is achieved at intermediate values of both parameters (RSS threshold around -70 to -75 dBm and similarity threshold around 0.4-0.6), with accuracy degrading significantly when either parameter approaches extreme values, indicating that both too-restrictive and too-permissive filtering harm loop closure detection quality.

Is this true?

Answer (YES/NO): NO